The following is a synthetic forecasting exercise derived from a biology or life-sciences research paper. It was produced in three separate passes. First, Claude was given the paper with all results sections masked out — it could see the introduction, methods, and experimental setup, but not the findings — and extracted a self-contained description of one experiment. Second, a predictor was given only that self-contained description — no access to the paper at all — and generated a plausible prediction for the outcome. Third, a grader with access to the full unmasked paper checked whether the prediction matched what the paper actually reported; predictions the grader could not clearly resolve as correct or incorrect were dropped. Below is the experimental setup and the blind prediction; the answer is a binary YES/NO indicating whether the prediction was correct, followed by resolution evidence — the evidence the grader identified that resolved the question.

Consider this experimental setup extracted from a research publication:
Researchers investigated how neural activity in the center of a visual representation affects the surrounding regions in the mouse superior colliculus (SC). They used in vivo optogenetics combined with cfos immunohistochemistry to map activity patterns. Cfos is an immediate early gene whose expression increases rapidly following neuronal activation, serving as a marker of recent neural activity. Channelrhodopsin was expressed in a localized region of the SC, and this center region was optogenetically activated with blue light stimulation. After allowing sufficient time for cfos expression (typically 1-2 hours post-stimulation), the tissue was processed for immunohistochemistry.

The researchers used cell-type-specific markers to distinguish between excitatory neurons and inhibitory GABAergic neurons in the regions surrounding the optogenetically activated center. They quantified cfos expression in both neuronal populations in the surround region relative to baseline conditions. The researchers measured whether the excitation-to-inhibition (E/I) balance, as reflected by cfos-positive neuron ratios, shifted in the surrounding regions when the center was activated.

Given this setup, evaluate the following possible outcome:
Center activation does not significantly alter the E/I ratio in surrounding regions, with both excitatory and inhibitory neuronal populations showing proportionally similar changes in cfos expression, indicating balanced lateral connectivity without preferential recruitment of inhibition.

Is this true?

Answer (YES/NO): NO